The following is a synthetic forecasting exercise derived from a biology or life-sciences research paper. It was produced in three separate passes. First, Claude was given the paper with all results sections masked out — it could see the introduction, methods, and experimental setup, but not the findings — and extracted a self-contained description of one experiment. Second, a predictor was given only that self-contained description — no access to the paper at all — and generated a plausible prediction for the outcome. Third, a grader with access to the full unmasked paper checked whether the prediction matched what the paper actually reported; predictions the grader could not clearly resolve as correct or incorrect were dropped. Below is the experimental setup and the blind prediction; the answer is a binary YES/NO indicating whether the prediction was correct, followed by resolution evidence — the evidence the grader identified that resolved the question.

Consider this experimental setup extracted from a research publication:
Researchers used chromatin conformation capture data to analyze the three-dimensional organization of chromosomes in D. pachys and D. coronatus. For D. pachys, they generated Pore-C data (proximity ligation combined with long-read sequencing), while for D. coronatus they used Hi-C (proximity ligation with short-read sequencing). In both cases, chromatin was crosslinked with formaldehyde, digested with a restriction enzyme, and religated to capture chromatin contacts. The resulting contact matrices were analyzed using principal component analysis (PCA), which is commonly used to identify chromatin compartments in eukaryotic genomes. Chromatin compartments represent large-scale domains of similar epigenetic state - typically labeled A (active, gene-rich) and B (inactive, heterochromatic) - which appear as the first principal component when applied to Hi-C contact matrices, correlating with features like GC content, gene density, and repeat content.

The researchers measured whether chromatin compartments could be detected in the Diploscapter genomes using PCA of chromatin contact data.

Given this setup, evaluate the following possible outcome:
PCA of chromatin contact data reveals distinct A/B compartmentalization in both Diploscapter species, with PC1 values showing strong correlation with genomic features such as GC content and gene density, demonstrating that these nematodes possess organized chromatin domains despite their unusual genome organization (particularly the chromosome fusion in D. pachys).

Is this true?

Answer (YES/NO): NO